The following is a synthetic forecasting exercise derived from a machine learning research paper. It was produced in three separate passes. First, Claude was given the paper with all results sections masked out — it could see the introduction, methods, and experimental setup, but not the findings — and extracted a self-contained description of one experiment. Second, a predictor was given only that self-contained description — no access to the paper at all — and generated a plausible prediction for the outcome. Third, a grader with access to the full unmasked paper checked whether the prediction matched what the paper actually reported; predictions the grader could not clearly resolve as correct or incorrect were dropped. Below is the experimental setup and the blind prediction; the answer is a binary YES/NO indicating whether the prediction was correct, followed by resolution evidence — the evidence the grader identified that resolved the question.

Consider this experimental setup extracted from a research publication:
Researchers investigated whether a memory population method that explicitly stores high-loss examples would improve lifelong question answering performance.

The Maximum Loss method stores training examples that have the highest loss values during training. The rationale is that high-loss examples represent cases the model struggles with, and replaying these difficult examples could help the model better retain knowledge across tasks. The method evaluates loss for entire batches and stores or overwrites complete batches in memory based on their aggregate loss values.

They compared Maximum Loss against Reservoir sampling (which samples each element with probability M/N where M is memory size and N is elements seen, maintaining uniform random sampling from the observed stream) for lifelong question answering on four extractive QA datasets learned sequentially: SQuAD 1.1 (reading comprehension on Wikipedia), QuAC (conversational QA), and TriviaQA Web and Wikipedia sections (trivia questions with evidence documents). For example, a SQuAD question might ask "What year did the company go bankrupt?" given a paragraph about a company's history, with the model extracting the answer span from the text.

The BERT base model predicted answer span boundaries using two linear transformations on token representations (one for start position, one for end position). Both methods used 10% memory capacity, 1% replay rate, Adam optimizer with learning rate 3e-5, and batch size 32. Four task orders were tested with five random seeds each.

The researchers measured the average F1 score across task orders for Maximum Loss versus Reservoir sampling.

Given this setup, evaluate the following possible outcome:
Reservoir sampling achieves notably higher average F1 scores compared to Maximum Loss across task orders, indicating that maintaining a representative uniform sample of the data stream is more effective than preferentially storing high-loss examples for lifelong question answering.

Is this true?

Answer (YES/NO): YES